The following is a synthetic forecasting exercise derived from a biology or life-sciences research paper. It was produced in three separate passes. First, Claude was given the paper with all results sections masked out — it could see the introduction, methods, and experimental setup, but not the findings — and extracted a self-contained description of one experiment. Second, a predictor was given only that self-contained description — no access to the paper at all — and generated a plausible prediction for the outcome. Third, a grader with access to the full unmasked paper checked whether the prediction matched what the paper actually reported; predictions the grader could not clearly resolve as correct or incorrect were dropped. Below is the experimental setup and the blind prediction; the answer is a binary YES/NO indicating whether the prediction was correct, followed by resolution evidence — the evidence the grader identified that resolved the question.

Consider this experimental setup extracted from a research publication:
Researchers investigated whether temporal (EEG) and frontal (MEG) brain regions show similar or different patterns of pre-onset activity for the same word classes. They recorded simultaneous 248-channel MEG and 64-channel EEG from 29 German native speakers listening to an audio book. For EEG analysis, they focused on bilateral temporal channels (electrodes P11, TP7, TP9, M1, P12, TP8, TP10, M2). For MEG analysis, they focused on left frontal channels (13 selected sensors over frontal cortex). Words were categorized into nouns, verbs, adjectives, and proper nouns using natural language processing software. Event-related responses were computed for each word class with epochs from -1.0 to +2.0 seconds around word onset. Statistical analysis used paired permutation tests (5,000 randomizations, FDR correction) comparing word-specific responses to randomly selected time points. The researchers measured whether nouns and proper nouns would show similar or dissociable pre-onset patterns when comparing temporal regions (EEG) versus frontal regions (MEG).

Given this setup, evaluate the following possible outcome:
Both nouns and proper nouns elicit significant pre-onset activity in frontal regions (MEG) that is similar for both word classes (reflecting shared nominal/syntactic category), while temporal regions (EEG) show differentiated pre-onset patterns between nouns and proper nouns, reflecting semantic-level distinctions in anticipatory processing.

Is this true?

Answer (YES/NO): NO